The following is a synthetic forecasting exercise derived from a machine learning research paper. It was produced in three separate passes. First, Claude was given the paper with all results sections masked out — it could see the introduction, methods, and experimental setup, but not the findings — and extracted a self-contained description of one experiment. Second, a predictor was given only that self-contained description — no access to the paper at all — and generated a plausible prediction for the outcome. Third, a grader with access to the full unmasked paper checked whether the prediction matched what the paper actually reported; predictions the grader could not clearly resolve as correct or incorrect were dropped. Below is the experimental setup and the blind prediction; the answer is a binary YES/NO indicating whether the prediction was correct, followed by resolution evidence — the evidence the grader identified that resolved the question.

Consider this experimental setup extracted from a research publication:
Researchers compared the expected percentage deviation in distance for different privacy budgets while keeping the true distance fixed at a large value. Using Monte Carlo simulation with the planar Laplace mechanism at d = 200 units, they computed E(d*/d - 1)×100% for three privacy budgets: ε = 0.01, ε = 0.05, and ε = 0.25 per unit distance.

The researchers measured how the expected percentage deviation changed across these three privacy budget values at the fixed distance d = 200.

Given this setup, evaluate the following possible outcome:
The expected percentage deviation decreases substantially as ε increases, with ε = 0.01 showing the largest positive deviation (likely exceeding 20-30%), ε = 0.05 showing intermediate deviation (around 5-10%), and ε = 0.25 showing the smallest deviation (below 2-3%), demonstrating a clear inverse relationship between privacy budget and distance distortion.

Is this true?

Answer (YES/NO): NO